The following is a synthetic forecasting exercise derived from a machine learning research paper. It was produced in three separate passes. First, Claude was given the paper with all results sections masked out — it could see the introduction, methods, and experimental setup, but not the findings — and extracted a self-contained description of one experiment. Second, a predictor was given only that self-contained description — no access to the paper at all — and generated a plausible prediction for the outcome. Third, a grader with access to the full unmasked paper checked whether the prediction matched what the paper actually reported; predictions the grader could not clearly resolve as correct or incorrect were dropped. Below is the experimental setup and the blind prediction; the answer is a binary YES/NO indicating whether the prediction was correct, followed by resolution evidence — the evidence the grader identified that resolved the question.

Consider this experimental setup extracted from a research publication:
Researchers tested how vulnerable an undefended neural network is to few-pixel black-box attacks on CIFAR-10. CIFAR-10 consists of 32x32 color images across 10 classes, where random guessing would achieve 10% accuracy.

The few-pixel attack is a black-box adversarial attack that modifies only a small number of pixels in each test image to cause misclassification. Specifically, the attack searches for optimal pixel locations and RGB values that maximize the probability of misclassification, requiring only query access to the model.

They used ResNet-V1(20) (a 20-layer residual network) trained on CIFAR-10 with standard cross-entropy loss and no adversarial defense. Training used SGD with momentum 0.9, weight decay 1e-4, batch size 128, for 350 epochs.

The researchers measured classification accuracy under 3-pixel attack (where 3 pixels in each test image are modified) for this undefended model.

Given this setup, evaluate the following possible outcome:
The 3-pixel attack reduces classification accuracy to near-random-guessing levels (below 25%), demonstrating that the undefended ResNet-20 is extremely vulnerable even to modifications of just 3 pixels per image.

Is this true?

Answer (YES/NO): NO